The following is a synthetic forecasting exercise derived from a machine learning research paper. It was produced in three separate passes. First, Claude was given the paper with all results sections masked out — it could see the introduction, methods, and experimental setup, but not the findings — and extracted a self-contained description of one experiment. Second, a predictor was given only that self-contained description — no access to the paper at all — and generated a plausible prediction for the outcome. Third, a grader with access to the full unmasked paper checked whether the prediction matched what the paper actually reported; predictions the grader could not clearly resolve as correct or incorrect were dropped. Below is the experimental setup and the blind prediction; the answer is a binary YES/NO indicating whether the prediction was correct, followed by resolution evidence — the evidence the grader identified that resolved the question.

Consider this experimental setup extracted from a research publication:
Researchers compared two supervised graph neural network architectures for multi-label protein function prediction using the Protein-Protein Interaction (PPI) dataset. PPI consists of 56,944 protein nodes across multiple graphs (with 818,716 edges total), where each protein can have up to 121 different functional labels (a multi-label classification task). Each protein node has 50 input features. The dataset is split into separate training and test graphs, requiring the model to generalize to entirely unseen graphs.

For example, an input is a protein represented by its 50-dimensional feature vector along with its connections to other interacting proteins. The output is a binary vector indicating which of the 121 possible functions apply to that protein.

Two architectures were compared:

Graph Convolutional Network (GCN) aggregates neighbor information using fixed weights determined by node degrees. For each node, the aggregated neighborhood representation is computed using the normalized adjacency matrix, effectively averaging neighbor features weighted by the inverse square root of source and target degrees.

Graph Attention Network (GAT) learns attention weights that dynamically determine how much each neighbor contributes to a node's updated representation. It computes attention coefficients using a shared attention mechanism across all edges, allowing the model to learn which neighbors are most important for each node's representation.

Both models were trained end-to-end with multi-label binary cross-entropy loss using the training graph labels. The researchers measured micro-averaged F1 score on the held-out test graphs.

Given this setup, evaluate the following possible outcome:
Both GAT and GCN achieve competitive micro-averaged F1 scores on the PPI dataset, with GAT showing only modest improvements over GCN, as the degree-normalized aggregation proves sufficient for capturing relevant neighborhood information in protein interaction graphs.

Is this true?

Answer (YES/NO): NO